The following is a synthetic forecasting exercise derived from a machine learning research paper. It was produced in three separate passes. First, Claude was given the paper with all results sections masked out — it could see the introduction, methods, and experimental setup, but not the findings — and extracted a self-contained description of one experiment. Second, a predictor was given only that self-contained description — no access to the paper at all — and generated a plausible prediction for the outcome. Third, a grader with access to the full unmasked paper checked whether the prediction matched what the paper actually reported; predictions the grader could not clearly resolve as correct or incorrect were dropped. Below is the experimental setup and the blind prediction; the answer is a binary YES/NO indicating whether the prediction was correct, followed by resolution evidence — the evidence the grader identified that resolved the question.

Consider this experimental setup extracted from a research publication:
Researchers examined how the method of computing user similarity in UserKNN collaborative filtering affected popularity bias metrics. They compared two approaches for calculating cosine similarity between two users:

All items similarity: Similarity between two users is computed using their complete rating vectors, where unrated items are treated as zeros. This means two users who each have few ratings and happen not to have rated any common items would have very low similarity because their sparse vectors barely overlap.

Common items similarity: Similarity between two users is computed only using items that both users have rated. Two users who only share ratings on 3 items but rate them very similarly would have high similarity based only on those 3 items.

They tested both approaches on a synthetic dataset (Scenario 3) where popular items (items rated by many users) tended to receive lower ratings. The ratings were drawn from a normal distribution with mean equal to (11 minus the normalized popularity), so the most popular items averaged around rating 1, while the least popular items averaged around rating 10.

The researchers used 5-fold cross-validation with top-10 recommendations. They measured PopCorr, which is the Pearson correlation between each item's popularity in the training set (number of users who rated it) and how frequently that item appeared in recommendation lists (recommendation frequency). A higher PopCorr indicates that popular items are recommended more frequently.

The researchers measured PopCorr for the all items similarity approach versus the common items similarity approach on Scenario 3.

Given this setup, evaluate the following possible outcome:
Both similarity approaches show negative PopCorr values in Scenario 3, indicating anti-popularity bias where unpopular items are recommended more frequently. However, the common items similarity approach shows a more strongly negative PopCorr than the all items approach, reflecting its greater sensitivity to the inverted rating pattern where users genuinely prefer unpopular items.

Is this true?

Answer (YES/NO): NO